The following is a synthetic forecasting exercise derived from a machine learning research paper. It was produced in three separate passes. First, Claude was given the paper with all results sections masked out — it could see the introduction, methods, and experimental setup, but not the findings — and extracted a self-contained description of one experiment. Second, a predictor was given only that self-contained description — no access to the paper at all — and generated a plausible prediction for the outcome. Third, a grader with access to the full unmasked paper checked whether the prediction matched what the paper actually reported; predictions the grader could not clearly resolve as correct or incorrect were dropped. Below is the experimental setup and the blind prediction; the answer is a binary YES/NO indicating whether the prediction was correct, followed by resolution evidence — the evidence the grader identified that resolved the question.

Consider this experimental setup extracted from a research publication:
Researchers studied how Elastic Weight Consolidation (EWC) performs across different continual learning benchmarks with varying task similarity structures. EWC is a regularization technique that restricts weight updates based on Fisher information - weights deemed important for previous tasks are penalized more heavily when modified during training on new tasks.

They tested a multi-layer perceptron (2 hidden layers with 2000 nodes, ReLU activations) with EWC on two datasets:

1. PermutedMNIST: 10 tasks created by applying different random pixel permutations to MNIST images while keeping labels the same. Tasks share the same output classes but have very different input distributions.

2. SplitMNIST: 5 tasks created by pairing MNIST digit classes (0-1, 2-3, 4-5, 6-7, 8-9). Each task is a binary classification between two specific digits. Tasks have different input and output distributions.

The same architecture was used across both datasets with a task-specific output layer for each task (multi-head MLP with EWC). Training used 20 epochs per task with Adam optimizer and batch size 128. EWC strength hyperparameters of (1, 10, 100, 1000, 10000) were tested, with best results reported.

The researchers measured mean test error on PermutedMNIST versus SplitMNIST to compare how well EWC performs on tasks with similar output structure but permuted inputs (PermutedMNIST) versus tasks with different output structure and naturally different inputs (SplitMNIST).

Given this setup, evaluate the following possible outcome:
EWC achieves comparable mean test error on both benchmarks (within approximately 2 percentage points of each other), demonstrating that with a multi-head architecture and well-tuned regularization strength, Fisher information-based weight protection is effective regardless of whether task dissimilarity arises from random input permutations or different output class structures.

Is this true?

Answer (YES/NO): NO